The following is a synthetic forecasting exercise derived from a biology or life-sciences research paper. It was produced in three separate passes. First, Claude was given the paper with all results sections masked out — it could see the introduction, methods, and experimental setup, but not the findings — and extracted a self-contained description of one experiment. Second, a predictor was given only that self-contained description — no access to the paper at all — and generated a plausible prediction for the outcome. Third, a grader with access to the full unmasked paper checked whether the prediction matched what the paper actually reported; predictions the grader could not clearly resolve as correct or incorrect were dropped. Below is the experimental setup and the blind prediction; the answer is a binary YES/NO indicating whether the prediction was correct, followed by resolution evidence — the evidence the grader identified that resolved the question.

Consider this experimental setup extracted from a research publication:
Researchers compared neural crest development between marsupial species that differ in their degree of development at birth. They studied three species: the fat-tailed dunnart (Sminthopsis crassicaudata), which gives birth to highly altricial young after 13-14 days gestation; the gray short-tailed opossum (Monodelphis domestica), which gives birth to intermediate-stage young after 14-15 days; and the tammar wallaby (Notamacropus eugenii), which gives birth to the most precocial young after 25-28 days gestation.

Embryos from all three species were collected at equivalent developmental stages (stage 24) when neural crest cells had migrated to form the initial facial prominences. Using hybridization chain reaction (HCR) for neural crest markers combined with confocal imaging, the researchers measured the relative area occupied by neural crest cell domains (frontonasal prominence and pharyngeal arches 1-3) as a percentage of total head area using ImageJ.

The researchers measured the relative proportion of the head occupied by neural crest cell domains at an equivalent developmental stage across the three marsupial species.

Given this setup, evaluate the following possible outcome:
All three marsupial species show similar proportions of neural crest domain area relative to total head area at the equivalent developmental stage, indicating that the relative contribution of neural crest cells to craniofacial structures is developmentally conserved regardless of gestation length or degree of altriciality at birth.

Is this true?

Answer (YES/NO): NO